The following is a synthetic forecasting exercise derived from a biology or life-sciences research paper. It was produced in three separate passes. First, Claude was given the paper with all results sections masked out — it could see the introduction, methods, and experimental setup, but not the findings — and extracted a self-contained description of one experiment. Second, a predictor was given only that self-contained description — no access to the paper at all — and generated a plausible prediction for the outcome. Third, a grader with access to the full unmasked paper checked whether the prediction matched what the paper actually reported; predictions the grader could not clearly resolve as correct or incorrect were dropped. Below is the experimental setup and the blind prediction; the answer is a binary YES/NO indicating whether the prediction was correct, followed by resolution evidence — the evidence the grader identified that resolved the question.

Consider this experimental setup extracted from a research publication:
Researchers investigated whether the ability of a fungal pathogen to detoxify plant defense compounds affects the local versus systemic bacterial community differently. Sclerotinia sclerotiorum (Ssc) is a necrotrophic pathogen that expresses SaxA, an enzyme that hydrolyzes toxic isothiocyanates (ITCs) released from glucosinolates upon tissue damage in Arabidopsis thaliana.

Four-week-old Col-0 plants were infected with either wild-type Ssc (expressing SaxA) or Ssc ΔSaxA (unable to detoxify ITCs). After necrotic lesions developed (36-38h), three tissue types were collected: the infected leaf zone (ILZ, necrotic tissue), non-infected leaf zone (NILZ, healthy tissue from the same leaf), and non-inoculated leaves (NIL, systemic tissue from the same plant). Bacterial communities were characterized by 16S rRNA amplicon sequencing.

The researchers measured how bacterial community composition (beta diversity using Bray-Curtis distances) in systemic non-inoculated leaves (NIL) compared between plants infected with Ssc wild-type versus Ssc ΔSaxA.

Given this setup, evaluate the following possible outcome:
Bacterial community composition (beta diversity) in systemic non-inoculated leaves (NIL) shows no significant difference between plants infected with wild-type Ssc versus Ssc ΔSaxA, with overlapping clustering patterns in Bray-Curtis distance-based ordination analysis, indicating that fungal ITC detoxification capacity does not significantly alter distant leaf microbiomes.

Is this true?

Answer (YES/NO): YES